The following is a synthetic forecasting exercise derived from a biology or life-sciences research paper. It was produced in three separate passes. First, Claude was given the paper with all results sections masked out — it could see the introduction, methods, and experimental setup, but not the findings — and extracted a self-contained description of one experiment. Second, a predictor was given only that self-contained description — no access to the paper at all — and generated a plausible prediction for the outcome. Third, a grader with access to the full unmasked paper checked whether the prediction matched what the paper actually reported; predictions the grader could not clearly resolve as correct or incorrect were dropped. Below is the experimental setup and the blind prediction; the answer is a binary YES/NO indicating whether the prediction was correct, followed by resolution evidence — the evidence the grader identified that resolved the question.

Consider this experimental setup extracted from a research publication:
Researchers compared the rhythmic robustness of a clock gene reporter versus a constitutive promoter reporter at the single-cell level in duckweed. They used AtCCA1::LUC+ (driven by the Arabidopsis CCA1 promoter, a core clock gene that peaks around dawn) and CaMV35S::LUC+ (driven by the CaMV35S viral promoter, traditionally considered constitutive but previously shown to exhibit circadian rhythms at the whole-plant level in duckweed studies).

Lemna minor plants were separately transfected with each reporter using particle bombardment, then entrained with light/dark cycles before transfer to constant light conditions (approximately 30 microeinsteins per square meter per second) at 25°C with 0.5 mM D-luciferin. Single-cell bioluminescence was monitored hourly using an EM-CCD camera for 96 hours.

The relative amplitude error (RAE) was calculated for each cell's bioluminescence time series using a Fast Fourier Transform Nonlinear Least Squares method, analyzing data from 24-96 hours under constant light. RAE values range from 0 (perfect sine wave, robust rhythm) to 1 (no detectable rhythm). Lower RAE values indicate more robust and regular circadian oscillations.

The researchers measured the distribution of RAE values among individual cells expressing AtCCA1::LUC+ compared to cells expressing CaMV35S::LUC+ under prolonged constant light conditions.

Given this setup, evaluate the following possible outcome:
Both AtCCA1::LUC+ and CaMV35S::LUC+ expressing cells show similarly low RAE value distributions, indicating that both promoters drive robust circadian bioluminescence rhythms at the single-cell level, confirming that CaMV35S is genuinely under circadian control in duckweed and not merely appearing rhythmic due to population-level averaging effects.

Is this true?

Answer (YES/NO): NO